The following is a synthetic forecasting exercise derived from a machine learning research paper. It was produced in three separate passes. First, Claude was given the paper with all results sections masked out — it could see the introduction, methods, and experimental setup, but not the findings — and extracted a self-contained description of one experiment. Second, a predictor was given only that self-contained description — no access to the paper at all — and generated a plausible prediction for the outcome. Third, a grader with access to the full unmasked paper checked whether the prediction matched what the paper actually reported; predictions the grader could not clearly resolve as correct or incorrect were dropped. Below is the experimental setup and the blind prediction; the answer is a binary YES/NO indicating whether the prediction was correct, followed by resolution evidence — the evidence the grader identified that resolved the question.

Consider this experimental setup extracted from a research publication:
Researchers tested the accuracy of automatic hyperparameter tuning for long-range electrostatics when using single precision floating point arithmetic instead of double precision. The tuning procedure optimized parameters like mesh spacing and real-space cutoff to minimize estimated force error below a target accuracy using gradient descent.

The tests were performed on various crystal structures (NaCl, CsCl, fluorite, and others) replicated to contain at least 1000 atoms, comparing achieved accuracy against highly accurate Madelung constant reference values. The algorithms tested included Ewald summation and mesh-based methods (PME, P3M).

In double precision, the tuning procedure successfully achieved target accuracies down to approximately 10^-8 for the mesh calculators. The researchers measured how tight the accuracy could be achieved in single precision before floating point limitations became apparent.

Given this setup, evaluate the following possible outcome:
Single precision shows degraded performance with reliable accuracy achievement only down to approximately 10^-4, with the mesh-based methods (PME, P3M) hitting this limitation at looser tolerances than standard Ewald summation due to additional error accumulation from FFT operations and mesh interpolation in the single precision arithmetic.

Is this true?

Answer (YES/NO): NO